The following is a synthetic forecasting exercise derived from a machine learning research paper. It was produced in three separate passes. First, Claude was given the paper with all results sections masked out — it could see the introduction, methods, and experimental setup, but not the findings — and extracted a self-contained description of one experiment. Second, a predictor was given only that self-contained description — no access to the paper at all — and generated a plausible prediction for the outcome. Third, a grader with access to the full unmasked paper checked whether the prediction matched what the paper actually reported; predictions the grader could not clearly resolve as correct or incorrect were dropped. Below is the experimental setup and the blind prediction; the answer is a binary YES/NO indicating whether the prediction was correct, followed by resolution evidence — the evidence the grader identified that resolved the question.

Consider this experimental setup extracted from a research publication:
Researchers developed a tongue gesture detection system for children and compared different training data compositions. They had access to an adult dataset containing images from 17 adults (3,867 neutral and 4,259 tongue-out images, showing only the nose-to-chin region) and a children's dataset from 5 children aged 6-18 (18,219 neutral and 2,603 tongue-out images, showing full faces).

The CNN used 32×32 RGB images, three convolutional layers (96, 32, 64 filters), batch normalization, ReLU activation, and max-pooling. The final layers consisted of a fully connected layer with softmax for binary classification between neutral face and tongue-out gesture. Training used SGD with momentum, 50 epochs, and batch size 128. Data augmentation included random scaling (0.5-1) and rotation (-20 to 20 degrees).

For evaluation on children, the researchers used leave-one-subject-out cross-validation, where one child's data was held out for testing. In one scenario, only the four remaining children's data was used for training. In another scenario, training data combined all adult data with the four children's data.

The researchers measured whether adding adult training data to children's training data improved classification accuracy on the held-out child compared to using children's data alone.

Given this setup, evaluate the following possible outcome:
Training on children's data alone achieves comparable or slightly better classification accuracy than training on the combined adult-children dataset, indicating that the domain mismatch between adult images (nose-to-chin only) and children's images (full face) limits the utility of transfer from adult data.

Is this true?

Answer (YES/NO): NO